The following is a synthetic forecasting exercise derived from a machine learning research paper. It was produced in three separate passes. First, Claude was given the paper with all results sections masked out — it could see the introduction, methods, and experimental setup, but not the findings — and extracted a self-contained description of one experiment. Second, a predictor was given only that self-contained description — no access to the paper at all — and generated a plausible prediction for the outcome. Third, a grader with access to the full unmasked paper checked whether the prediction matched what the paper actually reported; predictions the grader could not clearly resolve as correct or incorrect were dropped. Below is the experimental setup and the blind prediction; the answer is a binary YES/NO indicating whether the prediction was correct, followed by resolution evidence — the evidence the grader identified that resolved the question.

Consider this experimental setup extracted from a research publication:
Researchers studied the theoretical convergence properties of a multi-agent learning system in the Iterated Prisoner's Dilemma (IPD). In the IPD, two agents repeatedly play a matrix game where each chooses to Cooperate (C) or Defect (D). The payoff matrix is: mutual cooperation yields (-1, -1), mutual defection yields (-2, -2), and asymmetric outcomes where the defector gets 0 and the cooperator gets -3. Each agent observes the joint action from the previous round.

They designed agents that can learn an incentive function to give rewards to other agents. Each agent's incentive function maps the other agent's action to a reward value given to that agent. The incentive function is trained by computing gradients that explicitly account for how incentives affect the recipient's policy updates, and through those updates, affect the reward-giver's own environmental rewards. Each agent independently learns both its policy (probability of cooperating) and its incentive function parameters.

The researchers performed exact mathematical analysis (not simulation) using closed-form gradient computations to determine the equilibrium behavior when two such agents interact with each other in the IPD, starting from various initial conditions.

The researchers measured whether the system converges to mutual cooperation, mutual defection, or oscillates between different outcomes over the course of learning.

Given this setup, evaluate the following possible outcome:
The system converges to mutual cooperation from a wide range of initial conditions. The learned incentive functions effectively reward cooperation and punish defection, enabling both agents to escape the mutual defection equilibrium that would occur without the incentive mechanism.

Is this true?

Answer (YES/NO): YES